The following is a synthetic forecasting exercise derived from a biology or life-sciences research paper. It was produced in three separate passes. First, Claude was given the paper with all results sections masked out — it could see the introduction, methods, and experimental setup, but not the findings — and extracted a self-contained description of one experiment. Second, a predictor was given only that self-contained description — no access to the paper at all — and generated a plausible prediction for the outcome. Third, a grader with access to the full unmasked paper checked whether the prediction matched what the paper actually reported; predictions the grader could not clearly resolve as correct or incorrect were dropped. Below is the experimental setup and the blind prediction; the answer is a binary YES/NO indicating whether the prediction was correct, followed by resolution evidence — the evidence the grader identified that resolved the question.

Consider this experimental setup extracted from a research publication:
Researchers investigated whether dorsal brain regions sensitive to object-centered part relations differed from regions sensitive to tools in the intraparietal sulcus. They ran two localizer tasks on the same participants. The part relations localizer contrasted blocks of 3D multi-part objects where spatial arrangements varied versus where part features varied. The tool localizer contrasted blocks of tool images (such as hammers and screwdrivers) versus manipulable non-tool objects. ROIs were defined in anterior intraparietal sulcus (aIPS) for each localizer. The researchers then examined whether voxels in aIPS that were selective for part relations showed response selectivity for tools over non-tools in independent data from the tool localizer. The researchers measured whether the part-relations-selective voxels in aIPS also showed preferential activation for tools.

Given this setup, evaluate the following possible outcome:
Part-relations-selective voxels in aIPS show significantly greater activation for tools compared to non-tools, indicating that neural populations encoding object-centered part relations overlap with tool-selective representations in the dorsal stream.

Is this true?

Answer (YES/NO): NO